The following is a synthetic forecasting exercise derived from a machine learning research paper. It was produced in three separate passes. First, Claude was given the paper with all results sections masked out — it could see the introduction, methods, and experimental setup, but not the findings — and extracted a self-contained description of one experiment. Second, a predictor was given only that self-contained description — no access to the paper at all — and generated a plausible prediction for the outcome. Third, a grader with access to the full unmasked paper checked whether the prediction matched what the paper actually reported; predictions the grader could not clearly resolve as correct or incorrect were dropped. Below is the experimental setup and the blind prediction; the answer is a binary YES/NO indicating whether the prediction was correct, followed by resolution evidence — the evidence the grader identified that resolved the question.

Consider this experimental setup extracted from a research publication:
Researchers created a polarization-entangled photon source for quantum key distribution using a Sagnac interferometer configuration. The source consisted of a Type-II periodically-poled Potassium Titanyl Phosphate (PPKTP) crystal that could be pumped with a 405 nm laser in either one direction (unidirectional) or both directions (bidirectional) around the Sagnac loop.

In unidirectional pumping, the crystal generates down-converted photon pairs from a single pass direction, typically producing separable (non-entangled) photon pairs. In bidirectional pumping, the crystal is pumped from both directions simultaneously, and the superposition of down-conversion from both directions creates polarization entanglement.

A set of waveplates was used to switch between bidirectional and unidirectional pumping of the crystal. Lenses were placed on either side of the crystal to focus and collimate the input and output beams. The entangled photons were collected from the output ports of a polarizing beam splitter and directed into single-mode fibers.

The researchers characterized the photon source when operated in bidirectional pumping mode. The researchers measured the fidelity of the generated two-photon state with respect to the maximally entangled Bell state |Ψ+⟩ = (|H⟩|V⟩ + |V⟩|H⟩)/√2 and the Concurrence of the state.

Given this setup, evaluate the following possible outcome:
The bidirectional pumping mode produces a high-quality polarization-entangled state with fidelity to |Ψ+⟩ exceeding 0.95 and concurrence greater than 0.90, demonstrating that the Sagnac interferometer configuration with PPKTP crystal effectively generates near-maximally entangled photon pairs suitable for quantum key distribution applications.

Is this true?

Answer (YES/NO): NO